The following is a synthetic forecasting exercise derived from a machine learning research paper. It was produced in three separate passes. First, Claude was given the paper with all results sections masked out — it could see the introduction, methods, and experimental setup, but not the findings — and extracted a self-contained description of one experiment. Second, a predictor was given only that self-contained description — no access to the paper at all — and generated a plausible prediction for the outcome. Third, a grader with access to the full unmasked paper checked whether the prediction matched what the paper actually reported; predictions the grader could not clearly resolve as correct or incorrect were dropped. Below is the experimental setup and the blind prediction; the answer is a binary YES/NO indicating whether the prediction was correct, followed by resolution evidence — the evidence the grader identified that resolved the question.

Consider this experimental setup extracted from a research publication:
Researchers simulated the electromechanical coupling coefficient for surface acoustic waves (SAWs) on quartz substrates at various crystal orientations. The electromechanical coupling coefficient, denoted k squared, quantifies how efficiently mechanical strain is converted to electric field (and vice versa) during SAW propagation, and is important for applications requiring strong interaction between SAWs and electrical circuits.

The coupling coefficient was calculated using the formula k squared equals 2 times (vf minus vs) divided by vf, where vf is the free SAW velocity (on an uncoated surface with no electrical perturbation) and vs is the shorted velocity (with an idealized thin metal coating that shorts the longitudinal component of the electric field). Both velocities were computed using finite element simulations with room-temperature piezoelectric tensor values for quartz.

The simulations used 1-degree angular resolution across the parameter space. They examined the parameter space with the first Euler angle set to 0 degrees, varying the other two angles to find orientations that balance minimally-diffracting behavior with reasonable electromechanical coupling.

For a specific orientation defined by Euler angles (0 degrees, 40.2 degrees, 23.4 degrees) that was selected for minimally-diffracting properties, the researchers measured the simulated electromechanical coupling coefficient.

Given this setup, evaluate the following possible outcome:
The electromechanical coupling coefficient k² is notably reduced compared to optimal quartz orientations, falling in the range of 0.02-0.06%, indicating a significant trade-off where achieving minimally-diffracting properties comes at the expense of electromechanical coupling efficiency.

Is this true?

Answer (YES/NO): NO